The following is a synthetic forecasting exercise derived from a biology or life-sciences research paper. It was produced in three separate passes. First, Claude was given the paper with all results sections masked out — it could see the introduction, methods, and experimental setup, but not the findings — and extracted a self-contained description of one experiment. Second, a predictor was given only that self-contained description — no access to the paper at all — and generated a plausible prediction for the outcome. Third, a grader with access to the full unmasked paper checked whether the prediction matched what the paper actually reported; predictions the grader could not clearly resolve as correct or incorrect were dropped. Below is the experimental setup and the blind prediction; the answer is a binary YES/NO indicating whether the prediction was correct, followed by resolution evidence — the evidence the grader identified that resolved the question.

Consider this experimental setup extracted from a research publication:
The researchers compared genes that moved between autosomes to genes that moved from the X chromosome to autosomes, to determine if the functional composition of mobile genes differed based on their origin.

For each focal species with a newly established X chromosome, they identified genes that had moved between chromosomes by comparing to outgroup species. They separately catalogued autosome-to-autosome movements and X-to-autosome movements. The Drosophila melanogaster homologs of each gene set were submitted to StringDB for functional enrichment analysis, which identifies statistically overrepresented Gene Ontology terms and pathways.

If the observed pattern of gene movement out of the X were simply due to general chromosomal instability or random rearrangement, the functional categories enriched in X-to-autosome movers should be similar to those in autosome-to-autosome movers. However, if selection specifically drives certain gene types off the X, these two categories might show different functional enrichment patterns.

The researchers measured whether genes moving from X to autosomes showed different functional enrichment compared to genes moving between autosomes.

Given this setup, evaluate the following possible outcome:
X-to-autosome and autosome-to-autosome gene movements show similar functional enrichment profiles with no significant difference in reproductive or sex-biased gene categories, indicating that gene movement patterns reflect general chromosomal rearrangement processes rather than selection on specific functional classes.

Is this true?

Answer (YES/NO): NO